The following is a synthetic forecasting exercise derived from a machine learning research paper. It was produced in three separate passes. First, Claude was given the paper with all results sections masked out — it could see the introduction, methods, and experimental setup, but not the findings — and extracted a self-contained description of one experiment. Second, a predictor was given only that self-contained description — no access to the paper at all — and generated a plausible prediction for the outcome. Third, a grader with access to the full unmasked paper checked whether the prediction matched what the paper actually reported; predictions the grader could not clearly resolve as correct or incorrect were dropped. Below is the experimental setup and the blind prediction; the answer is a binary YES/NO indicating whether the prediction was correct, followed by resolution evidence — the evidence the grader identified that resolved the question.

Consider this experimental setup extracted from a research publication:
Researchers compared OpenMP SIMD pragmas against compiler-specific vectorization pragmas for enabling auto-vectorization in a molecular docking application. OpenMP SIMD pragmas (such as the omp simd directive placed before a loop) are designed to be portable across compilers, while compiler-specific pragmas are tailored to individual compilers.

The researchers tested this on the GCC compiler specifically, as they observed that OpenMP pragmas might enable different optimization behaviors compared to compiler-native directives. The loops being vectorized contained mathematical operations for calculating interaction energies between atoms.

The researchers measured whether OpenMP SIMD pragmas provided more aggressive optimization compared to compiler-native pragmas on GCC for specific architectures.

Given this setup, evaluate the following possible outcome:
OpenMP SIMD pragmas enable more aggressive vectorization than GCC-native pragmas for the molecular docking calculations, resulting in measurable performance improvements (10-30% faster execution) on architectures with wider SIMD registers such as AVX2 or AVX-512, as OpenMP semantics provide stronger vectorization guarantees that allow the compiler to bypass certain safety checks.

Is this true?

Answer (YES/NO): NO